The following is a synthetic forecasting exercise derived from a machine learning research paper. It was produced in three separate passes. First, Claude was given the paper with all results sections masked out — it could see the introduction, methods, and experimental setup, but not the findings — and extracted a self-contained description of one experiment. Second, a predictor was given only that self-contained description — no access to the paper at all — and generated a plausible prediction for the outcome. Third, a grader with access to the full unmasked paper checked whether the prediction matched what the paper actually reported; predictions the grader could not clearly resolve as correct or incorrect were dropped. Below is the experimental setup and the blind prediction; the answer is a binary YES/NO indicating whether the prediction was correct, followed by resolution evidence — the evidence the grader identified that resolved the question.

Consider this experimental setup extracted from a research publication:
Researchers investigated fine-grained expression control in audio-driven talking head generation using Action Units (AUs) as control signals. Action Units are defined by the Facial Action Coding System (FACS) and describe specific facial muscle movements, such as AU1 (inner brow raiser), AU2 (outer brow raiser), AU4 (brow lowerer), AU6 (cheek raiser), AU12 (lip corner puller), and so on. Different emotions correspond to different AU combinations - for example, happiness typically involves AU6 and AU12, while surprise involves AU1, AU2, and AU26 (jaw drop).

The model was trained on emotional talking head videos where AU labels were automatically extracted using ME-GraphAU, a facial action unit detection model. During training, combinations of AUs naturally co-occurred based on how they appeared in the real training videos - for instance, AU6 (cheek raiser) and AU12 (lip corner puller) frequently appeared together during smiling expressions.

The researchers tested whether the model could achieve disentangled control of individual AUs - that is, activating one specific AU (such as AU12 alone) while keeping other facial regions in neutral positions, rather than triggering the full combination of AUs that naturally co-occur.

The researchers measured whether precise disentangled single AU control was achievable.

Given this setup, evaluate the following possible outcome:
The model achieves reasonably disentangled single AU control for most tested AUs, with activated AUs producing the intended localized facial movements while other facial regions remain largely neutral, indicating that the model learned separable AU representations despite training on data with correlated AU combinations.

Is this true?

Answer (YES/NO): NO